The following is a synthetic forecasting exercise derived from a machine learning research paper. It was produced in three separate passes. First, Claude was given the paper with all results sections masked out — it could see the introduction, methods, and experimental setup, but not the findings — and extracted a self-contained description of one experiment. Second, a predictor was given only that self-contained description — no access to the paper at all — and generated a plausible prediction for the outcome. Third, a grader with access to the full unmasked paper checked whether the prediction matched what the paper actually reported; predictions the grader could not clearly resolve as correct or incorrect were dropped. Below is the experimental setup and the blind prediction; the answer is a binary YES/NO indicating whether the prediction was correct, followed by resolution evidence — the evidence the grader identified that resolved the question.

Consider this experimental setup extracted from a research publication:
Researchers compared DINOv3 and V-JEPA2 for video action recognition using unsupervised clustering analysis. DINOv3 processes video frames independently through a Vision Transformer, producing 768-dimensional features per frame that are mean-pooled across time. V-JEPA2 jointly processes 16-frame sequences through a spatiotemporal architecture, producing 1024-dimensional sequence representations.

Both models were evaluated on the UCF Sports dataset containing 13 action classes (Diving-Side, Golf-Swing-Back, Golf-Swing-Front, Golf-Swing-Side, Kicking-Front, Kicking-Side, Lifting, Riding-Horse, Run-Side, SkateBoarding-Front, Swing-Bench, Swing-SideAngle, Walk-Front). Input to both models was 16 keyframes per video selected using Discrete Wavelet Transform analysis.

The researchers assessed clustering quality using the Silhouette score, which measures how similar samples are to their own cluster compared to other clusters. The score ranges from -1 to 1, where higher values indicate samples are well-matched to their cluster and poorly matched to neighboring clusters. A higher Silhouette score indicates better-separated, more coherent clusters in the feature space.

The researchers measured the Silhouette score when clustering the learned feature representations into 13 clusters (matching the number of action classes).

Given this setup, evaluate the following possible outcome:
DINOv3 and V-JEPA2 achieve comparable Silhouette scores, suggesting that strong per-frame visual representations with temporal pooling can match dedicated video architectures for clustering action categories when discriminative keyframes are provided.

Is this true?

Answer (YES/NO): NO